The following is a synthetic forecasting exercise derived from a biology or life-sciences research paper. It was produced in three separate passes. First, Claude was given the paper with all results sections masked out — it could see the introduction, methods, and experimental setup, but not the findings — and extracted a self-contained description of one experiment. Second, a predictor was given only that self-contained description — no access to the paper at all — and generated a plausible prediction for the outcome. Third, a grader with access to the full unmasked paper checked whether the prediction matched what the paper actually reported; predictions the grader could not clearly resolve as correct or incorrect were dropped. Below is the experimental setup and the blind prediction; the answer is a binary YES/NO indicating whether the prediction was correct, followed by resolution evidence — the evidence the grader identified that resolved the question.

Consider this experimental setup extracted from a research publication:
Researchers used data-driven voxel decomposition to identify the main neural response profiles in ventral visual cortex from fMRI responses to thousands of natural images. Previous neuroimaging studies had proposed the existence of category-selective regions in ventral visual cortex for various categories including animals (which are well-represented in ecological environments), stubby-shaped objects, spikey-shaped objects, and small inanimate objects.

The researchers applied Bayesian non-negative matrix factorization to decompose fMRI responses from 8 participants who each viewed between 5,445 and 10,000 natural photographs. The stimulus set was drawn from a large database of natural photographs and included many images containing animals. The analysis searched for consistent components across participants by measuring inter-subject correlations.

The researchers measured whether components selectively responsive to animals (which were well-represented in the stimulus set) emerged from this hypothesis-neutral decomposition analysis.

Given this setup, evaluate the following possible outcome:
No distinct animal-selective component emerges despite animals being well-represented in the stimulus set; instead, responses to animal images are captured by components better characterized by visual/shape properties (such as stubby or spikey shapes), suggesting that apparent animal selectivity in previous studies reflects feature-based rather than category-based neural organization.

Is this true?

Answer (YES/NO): NO